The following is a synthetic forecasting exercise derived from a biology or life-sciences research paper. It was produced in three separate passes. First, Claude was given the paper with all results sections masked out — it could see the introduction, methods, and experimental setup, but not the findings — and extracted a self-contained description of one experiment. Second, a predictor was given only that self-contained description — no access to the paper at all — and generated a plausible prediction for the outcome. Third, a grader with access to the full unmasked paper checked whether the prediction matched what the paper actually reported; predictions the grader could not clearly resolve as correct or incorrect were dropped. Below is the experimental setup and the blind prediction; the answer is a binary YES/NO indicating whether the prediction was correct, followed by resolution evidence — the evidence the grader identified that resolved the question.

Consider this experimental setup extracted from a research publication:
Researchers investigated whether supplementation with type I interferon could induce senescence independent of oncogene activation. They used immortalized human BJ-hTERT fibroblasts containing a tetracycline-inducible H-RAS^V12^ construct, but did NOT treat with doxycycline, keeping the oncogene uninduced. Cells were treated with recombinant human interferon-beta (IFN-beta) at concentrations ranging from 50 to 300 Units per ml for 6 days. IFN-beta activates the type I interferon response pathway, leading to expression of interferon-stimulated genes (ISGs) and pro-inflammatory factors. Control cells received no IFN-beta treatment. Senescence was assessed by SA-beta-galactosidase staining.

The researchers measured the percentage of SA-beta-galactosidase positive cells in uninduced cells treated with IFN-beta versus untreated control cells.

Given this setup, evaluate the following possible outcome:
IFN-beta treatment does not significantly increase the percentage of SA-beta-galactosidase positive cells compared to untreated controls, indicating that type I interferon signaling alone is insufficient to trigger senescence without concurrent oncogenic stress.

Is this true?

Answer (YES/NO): NO